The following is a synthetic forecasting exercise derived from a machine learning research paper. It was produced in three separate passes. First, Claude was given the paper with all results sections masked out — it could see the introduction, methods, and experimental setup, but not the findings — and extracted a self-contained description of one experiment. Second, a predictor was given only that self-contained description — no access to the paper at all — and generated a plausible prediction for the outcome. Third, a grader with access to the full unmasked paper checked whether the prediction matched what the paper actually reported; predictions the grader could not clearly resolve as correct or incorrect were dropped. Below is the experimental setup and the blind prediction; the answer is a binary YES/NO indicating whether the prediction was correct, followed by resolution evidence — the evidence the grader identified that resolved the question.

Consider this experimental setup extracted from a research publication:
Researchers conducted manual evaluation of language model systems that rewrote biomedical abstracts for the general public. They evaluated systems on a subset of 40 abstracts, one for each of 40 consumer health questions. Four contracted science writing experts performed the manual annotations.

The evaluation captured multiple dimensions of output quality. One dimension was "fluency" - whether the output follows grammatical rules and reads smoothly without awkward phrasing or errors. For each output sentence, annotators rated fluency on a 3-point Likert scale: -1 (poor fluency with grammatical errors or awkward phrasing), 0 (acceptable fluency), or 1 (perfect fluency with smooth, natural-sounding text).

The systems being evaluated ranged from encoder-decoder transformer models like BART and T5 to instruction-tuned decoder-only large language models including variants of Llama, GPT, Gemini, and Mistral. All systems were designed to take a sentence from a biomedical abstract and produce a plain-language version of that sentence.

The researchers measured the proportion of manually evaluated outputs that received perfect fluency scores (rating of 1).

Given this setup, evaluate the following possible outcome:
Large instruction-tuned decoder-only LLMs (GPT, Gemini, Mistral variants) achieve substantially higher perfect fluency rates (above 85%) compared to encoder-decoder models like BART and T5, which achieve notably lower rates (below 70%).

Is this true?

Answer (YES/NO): NO